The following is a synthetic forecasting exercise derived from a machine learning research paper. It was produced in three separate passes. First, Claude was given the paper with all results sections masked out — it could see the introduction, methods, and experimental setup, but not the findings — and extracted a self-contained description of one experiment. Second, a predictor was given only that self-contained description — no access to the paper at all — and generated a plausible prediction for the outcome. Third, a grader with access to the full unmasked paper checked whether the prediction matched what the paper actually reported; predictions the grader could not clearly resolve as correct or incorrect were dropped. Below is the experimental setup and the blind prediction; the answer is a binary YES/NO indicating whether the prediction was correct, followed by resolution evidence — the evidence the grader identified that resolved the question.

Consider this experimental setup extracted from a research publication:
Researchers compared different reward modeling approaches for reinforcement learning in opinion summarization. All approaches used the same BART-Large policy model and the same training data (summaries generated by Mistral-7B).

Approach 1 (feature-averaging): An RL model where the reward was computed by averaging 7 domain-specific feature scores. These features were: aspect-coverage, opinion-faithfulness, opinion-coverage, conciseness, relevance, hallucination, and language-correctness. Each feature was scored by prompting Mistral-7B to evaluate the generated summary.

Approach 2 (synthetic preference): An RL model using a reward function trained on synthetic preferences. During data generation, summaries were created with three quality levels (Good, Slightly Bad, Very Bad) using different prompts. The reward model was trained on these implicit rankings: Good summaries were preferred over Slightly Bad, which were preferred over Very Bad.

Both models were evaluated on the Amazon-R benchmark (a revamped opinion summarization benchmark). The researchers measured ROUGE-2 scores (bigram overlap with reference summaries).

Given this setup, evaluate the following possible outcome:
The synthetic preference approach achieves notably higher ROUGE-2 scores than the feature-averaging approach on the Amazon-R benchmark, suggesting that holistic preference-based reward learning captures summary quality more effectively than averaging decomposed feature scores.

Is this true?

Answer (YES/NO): NO